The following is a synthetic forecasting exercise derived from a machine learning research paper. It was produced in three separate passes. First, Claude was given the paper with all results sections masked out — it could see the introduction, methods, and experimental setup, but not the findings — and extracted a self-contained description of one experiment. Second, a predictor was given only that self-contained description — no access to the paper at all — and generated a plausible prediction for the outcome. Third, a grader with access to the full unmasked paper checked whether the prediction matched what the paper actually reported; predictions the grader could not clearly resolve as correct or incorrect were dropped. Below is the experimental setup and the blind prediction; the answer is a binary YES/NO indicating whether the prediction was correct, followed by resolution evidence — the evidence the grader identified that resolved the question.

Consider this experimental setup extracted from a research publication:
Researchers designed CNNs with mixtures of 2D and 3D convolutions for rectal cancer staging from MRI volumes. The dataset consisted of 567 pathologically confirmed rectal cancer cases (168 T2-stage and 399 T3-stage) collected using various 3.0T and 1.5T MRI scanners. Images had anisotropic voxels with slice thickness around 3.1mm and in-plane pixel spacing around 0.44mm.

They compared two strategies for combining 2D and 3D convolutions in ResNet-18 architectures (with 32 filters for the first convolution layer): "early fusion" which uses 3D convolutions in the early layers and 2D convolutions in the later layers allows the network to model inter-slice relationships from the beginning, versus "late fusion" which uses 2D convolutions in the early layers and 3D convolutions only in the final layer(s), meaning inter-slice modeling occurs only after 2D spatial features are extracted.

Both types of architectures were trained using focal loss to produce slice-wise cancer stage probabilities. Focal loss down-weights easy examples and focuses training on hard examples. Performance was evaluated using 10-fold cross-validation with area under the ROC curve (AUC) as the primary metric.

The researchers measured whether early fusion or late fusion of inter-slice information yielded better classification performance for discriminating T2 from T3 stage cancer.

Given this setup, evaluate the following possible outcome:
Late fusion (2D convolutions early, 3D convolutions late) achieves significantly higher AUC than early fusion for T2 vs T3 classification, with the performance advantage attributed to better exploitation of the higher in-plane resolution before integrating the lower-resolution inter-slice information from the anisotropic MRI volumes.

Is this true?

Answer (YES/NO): NO